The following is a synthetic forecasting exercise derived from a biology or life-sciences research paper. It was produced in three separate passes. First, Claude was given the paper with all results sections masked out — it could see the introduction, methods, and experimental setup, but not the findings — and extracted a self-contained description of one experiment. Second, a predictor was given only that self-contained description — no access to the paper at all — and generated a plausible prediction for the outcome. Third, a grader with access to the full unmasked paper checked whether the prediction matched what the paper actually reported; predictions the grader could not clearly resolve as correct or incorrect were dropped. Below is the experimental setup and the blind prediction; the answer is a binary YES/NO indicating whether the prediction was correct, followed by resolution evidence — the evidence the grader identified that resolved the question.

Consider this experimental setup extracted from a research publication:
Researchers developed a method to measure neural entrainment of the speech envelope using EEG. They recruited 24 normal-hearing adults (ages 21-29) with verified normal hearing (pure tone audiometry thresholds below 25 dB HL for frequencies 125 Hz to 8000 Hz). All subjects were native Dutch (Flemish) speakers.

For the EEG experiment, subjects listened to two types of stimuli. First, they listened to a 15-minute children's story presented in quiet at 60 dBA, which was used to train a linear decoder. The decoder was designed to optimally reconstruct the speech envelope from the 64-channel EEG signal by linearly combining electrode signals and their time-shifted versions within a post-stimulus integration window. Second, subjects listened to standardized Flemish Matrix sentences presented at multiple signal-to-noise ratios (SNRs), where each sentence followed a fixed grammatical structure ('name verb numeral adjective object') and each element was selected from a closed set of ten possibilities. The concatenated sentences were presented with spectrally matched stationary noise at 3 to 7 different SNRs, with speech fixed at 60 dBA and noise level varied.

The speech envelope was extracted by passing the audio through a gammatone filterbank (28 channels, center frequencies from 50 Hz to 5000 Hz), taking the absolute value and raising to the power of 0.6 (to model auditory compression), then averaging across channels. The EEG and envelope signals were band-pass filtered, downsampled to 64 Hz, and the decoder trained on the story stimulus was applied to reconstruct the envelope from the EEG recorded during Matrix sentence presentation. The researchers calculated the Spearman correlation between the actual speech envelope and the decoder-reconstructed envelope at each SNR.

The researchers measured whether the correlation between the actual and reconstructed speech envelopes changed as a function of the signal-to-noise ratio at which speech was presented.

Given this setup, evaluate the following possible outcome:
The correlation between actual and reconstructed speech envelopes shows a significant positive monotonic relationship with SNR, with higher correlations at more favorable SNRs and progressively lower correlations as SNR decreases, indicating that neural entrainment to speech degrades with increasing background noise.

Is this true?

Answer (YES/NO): YES